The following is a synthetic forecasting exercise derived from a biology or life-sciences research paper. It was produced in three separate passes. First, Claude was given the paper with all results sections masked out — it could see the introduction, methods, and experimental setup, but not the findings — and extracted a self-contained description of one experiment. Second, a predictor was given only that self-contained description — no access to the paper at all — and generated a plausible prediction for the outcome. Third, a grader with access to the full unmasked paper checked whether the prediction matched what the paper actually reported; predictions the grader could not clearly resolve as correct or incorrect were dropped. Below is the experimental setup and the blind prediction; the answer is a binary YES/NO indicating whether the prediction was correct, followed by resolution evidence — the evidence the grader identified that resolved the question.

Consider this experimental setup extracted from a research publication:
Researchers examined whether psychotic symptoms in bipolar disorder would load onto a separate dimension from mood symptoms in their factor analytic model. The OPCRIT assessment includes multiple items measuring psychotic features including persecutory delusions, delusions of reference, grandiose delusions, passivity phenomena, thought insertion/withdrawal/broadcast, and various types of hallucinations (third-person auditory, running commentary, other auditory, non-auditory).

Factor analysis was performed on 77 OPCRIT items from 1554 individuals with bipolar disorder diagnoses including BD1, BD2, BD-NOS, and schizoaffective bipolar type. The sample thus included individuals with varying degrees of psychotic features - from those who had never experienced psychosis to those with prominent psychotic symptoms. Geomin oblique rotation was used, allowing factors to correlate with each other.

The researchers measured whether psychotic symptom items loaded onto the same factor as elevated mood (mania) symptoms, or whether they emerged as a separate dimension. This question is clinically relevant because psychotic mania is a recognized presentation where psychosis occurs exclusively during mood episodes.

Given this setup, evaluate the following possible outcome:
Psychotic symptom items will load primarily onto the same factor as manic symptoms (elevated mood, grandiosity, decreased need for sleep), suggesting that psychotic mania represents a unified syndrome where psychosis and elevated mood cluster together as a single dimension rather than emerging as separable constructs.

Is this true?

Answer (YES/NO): NO